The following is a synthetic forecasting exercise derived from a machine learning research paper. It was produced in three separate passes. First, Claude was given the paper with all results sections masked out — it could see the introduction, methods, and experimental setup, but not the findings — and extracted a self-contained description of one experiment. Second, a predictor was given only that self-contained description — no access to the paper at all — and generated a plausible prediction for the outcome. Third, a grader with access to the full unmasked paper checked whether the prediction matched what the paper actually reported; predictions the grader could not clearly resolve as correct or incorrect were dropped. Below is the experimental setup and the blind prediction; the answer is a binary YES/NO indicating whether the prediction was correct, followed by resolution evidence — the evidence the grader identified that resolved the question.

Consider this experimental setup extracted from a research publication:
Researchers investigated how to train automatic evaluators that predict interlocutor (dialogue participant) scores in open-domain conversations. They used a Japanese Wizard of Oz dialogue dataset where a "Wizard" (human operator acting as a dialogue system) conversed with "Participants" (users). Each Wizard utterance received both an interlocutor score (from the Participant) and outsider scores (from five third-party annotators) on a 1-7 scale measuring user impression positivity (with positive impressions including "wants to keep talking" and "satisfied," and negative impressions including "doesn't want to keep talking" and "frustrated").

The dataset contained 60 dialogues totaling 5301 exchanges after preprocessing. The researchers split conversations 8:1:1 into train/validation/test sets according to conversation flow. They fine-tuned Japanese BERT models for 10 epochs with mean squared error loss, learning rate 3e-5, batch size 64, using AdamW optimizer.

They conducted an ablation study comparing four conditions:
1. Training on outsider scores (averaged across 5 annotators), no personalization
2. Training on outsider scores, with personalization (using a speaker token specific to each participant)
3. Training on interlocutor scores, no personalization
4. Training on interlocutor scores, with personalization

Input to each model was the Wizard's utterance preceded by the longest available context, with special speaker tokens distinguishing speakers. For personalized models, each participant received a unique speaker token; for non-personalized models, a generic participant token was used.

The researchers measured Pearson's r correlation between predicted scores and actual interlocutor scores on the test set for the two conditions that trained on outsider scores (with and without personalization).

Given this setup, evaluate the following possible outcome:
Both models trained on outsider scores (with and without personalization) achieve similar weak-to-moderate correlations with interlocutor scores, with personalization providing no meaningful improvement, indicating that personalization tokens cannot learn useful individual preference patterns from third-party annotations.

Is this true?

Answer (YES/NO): NO